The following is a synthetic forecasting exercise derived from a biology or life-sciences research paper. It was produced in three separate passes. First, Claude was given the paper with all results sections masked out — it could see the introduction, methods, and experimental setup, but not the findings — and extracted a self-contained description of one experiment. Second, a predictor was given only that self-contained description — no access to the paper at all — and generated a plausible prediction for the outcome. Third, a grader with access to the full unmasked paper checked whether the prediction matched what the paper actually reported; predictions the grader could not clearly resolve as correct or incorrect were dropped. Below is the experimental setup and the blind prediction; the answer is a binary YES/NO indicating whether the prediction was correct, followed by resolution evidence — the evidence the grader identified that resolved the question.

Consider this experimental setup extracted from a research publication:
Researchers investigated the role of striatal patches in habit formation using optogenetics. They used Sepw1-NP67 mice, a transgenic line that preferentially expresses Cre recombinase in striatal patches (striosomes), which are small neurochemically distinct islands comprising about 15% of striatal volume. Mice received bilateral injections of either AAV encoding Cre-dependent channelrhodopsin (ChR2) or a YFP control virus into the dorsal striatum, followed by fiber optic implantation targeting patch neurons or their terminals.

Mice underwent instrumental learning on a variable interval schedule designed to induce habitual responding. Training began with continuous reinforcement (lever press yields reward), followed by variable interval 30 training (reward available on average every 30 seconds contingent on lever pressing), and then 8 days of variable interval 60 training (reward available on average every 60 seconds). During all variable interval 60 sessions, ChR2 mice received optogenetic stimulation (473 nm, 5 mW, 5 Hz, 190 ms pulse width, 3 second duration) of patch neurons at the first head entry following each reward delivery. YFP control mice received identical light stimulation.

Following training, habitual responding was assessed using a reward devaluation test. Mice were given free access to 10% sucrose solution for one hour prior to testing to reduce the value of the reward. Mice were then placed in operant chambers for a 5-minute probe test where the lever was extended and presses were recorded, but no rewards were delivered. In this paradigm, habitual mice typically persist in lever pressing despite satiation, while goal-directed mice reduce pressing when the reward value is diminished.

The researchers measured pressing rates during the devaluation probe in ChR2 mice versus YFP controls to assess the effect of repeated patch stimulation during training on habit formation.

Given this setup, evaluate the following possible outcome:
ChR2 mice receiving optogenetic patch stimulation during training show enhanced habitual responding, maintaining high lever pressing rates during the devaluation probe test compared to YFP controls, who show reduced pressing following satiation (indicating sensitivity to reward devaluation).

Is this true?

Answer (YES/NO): NO